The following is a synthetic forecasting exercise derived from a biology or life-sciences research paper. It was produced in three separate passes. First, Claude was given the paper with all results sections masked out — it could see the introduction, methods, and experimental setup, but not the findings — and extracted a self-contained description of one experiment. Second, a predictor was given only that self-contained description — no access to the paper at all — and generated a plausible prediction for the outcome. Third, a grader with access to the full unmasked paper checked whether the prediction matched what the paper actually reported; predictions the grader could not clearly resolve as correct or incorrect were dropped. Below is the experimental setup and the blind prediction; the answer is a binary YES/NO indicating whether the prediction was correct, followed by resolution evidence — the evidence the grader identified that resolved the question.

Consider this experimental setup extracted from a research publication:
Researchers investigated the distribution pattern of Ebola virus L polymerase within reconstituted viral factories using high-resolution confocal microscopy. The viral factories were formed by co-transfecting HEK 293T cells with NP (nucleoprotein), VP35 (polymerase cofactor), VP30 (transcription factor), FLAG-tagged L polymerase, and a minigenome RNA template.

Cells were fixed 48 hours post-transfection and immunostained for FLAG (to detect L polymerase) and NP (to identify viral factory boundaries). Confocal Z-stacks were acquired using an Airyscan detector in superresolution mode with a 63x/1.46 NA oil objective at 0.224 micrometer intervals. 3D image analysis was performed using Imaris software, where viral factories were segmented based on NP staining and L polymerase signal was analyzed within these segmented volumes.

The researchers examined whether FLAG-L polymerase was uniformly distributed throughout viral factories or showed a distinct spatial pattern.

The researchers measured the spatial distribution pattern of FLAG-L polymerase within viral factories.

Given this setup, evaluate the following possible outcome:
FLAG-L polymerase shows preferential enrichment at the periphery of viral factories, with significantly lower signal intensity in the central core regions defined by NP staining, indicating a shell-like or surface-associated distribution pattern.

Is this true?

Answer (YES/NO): NO